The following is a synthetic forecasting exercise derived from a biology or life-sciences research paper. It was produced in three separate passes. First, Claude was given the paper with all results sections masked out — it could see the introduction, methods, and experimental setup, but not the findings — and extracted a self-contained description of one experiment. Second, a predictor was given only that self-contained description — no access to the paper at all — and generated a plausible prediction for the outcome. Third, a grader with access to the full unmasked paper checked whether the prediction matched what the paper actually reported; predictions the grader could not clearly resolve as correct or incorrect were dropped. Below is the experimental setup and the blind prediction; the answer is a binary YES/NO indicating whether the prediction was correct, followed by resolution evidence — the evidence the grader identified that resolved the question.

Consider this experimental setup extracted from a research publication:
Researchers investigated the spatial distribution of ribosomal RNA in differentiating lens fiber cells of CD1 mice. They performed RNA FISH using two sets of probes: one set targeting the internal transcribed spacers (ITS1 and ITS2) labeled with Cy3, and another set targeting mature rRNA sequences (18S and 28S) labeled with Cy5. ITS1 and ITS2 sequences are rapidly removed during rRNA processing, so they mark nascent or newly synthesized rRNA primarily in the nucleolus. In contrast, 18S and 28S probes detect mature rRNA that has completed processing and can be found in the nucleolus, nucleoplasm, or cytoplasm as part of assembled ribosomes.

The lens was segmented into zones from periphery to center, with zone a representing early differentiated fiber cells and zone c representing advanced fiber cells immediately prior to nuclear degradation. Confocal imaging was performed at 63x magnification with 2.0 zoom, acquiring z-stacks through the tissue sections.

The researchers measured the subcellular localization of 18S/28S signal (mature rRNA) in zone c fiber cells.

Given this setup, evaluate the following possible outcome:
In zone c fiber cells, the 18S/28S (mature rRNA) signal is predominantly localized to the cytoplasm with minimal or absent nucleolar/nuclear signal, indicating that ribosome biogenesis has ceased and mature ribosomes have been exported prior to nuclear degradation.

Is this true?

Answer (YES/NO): NO